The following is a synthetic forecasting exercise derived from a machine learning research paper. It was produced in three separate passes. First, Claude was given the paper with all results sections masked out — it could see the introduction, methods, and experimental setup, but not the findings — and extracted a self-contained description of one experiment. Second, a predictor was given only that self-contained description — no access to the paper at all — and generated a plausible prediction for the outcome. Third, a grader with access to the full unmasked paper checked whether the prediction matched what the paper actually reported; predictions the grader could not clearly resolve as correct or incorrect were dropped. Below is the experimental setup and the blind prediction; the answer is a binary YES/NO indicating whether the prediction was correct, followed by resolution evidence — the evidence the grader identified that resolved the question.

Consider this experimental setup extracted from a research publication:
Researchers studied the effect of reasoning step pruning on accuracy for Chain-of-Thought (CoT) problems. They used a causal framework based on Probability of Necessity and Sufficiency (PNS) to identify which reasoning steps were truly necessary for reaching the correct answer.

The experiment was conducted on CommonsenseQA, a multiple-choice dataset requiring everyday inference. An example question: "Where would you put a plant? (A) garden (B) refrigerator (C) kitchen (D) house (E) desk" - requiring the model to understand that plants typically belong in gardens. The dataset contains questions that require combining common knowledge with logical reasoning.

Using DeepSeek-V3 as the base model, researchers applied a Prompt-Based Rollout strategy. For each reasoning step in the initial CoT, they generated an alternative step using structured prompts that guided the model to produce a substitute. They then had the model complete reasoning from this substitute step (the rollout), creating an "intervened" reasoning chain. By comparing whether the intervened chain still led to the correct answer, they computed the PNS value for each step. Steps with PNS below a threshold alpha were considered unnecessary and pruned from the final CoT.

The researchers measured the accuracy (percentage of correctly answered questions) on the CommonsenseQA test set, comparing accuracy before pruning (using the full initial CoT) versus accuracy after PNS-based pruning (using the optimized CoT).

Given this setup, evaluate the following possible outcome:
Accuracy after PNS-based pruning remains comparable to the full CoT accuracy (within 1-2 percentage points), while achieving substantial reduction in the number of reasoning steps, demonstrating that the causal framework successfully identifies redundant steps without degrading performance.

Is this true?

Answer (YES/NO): NO